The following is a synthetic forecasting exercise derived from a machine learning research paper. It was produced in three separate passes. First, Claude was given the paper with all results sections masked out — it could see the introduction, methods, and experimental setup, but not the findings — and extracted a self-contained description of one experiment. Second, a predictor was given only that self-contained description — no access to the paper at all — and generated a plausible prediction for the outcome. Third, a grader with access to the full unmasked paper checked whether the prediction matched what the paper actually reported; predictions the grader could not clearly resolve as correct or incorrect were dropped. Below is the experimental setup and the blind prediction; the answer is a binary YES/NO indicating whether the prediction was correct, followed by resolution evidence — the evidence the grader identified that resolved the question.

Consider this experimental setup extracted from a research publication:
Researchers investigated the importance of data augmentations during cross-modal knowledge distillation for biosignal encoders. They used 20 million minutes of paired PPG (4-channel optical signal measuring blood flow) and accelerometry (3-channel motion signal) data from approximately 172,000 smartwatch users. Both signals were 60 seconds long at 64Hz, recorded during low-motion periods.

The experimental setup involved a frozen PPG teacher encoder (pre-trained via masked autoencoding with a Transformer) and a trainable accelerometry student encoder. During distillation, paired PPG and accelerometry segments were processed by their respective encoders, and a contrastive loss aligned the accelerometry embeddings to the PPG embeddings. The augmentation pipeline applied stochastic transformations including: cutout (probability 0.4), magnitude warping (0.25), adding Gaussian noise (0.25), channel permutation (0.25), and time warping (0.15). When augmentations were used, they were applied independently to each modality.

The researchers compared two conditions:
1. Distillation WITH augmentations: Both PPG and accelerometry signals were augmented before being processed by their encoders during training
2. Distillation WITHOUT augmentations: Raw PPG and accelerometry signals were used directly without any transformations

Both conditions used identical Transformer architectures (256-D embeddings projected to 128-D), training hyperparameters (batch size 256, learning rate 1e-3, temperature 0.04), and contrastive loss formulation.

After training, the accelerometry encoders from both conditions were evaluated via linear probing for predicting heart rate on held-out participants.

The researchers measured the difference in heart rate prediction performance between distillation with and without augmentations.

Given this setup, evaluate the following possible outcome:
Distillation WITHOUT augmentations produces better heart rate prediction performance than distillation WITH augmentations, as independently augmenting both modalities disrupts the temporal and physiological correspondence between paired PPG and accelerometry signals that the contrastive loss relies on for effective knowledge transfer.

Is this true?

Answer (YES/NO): NO